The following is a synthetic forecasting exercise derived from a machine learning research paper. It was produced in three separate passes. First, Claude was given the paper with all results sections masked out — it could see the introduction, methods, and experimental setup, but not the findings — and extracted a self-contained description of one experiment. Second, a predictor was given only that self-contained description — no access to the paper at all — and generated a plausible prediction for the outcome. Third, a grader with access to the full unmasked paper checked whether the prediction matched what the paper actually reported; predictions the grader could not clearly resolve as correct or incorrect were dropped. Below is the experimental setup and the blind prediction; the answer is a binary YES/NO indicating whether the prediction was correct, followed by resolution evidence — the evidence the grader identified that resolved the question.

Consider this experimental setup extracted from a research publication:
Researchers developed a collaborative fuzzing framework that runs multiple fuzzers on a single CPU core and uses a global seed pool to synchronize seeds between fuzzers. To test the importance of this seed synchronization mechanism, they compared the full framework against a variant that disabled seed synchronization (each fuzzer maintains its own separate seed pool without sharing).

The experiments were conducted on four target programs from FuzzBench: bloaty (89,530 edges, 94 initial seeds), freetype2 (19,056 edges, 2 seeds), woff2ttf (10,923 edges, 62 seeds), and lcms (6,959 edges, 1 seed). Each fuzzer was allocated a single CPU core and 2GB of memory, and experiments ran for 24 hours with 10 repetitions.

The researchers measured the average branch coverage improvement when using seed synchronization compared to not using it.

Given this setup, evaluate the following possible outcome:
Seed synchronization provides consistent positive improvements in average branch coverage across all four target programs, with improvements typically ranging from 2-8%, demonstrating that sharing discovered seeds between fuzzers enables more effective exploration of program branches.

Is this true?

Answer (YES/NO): NO